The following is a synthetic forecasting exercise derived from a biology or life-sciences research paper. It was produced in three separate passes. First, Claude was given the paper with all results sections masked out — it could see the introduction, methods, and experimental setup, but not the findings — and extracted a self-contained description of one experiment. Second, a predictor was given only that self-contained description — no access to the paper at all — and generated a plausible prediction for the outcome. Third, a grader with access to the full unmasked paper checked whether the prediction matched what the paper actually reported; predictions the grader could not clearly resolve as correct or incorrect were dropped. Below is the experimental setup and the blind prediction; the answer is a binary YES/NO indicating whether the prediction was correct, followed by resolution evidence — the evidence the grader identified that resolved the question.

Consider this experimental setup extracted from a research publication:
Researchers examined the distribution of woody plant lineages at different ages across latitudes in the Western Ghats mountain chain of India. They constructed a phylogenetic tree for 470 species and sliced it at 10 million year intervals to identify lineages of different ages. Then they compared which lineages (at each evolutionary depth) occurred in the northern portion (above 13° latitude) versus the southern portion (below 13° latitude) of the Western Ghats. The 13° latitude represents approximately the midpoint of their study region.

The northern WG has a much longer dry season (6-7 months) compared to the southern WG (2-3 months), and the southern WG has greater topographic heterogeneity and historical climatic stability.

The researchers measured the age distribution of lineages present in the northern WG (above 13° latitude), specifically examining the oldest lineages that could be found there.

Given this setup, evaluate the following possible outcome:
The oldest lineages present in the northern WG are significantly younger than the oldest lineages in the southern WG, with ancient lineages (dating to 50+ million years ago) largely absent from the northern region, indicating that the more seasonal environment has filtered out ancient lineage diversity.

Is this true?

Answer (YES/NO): YES